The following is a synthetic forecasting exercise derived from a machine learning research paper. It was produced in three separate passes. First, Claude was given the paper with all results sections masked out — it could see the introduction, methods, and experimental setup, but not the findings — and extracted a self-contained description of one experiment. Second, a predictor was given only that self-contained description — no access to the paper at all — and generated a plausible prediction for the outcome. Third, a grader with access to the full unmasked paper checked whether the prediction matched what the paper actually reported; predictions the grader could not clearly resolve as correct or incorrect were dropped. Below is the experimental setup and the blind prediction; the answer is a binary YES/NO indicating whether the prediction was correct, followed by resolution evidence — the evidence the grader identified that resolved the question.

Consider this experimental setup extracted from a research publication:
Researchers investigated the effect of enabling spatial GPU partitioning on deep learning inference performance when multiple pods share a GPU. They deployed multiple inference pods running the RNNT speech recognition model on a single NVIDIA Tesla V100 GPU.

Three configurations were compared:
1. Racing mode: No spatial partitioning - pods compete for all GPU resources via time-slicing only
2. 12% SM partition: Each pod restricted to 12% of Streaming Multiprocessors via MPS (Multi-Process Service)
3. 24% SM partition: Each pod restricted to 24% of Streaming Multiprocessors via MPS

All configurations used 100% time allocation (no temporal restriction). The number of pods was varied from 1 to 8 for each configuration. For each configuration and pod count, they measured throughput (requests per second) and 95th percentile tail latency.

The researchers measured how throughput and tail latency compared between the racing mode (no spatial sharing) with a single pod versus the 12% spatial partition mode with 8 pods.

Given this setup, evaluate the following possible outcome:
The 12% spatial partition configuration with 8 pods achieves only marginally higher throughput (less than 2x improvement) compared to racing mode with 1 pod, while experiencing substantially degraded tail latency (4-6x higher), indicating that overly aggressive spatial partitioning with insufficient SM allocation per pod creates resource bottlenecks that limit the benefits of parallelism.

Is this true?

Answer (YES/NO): NO